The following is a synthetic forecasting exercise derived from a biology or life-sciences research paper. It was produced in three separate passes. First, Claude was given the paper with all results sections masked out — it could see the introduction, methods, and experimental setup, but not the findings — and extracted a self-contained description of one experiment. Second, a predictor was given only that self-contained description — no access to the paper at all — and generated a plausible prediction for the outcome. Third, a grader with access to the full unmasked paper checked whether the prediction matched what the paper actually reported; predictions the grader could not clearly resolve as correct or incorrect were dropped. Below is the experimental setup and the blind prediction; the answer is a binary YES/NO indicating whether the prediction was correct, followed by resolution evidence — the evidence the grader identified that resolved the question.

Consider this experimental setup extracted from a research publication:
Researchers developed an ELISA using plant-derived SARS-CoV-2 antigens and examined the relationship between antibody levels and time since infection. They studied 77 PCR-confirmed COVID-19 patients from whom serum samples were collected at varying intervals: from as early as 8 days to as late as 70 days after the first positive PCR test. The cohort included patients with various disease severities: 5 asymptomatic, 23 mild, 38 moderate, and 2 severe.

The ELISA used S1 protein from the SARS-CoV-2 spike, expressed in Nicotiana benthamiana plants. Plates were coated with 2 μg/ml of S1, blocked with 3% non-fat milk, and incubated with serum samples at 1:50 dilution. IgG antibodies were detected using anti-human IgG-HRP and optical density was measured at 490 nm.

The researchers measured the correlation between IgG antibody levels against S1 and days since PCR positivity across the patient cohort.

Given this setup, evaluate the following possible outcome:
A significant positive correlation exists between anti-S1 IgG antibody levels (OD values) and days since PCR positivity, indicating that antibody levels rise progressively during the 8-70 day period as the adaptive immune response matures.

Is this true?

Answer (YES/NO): NO